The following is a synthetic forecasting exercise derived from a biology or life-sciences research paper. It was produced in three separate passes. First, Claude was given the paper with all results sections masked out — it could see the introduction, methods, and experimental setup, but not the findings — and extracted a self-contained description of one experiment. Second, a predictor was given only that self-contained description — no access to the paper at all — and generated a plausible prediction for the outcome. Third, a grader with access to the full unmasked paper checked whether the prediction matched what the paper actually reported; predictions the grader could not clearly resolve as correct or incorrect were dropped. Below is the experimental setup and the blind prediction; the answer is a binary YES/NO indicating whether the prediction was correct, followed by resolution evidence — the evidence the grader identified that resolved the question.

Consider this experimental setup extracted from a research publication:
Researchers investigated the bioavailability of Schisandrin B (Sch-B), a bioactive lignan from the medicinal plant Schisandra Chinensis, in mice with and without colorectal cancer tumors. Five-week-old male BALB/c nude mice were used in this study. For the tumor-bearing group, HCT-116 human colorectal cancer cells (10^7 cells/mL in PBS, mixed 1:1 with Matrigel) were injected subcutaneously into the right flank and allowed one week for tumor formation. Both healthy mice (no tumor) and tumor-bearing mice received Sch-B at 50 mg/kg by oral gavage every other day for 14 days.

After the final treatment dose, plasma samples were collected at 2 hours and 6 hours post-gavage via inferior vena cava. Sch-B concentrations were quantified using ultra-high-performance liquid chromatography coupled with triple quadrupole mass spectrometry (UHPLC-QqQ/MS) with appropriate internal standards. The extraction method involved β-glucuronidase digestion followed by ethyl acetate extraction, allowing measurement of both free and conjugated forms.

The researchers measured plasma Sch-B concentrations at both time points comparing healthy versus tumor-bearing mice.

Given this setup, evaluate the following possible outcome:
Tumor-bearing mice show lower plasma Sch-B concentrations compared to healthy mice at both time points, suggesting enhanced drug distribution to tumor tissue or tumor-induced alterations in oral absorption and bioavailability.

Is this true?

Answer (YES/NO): NO